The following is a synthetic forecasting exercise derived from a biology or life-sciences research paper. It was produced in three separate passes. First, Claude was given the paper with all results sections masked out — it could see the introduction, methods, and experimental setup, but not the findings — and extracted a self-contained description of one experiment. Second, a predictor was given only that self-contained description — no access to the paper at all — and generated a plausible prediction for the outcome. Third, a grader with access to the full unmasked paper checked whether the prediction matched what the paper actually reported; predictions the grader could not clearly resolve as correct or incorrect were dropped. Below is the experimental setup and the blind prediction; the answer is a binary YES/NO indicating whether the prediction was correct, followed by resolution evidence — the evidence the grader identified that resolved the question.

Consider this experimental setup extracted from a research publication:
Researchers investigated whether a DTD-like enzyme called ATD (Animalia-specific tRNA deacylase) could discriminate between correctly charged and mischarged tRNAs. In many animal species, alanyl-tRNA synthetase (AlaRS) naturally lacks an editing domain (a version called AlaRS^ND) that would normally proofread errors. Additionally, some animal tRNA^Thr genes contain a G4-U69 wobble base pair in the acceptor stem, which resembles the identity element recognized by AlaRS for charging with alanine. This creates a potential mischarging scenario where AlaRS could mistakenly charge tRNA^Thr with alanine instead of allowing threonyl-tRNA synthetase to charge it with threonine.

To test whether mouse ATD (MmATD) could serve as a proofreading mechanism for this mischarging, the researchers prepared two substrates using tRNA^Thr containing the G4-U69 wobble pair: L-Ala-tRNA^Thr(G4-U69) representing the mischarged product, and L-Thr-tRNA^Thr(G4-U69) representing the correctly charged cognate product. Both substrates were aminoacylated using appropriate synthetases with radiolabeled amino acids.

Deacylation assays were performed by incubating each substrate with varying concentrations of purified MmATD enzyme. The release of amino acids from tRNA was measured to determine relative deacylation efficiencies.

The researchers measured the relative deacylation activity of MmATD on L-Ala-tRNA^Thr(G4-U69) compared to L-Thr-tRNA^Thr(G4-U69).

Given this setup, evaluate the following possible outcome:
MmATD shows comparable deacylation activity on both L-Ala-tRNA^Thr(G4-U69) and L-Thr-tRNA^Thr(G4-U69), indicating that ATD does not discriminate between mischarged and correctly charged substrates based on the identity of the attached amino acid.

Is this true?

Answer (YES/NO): NO